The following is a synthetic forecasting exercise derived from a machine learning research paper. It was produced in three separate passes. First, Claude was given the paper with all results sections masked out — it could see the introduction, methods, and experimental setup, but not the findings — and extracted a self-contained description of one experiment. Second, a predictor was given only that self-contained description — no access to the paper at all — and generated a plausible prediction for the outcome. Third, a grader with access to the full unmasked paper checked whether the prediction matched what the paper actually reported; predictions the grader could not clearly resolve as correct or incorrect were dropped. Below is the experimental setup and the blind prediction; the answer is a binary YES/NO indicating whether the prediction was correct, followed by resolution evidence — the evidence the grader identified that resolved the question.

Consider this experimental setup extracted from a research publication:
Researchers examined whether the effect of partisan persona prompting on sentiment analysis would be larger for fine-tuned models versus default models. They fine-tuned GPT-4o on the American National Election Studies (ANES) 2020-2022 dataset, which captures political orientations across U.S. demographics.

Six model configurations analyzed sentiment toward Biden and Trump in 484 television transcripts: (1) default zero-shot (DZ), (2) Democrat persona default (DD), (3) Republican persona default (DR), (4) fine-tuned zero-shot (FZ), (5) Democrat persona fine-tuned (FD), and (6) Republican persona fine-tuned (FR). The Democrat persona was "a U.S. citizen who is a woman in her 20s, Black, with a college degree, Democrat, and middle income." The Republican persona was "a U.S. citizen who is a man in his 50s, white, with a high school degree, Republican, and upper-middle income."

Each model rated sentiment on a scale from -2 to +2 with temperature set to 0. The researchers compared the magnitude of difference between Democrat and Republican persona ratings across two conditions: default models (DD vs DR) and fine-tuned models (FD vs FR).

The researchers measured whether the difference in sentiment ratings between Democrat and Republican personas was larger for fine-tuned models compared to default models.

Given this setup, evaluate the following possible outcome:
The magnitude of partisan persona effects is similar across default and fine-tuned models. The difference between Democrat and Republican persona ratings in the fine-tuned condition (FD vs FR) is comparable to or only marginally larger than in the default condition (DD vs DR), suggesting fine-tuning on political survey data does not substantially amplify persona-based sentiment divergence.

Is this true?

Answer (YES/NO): NO